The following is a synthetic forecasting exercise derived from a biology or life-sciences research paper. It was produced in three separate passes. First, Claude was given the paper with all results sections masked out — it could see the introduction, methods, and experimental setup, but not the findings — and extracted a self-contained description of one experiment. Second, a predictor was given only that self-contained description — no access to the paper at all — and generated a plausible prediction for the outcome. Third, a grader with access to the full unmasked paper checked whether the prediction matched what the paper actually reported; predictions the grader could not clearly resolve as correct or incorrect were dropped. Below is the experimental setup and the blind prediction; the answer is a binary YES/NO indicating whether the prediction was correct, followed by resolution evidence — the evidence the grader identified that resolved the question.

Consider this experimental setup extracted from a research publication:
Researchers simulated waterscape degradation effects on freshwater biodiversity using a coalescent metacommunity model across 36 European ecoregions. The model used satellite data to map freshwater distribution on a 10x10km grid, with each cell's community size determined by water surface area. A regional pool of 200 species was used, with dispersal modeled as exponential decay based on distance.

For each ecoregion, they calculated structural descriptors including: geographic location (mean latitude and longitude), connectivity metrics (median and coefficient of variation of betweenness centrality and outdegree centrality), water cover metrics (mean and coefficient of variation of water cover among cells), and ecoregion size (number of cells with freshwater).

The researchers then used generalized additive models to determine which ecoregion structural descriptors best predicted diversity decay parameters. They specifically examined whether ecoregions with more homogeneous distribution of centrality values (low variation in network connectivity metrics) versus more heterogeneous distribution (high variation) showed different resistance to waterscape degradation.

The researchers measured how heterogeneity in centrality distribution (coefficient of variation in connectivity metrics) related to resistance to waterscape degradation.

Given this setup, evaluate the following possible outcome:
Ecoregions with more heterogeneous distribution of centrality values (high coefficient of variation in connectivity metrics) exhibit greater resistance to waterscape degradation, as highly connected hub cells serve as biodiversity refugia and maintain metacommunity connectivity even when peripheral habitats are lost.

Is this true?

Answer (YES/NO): YES